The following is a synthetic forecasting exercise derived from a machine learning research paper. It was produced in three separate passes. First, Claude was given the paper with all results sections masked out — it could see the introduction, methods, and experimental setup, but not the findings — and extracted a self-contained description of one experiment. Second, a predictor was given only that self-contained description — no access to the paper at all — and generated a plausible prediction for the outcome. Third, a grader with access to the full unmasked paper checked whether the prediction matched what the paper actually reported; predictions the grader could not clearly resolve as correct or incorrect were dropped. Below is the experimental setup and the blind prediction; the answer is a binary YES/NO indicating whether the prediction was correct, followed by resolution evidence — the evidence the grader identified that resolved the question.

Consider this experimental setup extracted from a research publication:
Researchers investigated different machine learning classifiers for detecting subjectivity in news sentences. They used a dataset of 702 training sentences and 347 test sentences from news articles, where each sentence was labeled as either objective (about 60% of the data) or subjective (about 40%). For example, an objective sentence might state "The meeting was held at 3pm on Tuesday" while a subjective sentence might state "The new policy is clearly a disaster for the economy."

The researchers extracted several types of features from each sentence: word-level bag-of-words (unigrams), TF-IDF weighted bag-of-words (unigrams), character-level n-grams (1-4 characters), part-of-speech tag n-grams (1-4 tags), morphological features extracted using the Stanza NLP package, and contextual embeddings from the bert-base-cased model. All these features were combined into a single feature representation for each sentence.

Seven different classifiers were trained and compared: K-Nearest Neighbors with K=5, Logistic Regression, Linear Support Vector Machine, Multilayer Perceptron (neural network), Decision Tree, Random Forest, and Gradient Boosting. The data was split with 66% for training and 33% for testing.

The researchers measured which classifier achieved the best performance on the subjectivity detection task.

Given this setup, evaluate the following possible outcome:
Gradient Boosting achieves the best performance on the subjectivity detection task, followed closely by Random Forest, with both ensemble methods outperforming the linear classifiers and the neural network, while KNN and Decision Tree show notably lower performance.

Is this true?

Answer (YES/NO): NO